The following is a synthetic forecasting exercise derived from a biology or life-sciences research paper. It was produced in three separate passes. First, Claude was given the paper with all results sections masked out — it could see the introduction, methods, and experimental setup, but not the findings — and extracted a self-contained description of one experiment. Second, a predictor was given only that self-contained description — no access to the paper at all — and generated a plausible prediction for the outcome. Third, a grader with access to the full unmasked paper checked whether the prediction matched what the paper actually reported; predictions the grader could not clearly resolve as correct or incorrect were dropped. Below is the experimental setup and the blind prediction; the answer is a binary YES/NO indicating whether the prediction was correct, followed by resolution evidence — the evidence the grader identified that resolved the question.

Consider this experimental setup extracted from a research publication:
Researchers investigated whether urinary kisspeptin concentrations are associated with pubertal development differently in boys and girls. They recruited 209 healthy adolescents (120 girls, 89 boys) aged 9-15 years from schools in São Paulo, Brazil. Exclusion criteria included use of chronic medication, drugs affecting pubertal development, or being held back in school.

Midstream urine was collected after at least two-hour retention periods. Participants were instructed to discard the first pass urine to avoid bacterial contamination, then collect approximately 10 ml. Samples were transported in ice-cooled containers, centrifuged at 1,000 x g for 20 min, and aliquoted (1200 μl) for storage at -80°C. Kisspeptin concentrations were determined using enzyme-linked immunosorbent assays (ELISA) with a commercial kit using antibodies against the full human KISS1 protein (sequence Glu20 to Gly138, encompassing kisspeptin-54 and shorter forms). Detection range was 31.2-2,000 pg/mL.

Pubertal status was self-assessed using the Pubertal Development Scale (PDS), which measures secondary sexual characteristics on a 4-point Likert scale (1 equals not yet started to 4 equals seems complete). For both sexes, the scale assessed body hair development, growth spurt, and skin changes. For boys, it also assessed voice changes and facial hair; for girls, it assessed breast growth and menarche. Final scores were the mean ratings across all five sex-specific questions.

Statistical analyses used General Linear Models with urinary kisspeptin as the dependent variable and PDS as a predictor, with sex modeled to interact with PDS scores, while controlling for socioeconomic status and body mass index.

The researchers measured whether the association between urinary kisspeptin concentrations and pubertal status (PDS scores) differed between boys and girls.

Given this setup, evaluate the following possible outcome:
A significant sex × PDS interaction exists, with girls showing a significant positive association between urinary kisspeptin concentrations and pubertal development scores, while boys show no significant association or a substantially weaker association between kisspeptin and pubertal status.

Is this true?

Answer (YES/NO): NO